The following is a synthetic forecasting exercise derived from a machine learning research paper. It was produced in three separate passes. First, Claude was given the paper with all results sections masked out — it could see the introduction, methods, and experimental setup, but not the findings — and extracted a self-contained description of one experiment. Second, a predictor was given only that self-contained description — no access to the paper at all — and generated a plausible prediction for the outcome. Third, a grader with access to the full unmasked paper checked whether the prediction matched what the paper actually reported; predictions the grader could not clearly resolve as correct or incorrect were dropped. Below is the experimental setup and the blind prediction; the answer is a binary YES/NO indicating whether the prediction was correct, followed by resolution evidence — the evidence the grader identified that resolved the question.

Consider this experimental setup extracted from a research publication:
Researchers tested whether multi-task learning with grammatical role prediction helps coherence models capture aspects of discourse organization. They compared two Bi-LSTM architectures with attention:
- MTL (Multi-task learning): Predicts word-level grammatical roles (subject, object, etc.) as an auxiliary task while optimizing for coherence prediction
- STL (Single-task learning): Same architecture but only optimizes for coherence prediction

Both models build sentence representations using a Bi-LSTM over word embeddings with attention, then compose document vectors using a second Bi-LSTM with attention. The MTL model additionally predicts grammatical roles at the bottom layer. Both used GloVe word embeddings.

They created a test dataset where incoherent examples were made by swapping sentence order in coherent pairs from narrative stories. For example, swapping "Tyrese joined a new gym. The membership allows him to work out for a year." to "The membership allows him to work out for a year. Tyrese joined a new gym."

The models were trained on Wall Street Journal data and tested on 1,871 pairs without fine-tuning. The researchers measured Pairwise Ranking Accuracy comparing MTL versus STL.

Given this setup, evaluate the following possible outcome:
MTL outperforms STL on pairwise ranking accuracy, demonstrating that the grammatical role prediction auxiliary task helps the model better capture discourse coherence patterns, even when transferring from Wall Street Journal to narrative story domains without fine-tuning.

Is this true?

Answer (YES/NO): NO